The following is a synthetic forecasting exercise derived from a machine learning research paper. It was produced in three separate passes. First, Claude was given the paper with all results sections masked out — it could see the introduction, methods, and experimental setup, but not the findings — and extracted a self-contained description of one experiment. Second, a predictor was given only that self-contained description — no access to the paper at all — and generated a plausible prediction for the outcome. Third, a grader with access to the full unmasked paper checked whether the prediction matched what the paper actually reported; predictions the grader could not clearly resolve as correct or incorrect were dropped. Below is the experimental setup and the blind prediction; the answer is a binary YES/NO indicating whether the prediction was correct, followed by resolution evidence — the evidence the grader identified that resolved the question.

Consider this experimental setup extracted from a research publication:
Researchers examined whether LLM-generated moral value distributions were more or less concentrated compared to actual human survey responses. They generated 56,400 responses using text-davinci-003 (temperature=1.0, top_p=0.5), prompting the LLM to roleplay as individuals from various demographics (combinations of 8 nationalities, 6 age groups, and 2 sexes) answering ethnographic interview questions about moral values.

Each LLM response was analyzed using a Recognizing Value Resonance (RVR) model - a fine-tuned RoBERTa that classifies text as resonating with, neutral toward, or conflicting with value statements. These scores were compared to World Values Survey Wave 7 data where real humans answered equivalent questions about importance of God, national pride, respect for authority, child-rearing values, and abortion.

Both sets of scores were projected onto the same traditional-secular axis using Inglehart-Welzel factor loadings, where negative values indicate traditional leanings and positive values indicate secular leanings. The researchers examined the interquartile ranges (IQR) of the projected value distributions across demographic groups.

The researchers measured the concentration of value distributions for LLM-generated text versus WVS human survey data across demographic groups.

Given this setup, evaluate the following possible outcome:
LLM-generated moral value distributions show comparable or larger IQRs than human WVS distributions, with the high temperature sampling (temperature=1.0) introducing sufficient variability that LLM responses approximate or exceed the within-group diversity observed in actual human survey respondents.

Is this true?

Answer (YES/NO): NO